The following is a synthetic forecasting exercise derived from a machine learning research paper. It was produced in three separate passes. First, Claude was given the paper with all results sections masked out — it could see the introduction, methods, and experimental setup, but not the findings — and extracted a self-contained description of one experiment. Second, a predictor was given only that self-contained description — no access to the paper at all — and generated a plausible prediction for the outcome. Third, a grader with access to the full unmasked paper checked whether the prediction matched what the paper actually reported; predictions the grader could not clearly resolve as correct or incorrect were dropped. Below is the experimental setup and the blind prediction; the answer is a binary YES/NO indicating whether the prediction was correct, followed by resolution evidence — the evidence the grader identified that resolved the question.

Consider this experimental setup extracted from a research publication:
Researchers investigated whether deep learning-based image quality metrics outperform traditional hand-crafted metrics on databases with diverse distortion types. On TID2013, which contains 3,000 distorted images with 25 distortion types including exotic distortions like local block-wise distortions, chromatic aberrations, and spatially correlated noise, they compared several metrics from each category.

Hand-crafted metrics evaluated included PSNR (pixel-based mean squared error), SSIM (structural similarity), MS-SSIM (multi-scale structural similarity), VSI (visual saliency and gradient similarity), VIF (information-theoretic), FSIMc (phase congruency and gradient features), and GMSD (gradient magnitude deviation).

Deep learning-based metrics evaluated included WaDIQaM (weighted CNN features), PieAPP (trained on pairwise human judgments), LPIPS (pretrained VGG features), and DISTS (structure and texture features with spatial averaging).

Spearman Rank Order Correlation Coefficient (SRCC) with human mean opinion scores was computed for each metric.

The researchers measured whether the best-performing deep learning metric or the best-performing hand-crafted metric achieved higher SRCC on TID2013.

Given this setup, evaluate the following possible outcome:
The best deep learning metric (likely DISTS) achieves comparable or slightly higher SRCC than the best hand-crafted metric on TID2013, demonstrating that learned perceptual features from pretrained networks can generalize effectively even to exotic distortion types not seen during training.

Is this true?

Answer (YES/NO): NO